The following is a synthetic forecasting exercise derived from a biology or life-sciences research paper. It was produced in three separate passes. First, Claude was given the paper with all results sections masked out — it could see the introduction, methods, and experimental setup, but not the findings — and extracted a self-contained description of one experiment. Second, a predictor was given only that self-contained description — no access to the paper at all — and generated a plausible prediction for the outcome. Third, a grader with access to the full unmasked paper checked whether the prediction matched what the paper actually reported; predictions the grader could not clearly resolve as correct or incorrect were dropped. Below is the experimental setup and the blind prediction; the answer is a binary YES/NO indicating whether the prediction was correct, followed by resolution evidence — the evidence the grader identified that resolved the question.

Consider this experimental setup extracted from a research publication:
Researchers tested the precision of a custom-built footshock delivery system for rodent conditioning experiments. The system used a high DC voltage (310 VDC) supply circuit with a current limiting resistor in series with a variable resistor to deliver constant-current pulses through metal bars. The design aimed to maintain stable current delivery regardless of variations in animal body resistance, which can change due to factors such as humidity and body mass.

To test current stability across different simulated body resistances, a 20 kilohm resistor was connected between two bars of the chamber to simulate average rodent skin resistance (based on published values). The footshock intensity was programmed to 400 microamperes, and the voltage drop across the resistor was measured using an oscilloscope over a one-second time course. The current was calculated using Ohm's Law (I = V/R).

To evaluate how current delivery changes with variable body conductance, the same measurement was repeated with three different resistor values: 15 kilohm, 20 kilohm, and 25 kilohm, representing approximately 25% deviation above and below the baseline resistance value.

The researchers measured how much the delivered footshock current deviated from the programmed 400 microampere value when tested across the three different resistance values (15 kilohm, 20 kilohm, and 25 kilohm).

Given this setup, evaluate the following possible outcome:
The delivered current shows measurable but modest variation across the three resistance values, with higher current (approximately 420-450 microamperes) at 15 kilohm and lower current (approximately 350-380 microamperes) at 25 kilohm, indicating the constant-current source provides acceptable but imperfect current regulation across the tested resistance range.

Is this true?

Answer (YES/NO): NO